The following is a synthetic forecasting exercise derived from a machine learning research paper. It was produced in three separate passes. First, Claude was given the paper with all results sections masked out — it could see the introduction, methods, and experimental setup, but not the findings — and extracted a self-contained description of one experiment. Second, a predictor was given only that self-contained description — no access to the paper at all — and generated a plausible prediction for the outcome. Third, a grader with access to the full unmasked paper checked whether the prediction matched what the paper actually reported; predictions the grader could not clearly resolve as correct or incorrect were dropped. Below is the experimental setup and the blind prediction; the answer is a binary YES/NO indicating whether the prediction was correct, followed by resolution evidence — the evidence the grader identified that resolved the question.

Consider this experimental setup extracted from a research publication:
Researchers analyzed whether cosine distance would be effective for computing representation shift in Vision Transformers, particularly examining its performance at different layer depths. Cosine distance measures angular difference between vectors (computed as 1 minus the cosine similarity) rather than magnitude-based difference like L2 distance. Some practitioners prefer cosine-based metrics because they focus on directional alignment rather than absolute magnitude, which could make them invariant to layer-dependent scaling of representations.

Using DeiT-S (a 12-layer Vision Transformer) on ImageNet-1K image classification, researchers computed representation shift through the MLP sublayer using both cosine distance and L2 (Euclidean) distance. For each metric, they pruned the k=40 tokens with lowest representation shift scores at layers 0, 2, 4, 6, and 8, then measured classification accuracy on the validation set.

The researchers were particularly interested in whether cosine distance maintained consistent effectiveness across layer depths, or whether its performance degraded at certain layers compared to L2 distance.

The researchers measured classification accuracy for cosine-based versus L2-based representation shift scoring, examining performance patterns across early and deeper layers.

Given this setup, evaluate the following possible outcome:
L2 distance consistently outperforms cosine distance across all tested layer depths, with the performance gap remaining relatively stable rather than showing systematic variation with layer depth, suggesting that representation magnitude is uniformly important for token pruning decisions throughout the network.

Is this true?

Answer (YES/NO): NO